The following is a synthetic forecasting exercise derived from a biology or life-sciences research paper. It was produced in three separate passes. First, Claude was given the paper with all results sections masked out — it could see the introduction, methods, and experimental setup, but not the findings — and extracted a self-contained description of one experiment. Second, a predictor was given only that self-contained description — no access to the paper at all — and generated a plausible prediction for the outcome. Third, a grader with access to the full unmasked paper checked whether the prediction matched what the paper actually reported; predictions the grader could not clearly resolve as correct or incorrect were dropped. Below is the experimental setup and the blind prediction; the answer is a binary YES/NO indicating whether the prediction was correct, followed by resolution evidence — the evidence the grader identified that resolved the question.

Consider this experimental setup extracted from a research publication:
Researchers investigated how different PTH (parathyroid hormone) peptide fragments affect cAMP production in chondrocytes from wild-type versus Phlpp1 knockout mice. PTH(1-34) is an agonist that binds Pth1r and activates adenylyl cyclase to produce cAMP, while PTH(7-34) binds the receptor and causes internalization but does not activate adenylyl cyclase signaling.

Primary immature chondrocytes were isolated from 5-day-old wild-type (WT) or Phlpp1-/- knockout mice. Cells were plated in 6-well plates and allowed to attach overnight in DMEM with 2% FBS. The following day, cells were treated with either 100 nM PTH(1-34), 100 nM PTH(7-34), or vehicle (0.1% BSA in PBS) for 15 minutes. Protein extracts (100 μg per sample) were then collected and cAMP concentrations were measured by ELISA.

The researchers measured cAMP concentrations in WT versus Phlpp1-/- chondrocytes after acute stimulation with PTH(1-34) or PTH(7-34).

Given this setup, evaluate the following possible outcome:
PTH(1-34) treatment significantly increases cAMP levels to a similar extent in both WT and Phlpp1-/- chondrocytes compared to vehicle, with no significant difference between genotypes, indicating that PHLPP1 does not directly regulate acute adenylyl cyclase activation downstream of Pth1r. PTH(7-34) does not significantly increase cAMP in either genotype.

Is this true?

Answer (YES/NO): NO